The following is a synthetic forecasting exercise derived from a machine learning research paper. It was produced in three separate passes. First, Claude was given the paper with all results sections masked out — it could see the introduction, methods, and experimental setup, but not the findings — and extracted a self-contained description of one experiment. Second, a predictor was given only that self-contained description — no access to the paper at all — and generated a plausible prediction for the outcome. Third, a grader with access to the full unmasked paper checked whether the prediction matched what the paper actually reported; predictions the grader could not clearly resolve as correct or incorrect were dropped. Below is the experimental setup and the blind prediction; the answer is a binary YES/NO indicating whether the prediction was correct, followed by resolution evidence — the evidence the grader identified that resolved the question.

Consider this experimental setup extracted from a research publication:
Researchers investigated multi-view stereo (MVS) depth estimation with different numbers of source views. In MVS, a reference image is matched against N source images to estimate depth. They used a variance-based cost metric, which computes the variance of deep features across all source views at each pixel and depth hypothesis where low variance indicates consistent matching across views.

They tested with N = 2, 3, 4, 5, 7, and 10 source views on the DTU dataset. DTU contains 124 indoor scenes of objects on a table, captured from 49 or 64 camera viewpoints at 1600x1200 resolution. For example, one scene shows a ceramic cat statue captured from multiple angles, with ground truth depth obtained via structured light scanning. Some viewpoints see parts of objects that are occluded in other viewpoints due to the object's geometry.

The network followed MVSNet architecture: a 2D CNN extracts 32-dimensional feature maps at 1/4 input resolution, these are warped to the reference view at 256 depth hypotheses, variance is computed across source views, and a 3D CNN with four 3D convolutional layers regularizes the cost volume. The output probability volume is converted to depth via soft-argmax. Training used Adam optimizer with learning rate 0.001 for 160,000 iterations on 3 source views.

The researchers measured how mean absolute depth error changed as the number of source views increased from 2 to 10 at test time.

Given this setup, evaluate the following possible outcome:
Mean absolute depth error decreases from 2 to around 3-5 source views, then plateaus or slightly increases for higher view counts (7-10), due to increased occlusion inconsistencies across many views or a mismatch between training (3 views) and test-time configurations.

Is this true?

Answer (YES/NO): NO